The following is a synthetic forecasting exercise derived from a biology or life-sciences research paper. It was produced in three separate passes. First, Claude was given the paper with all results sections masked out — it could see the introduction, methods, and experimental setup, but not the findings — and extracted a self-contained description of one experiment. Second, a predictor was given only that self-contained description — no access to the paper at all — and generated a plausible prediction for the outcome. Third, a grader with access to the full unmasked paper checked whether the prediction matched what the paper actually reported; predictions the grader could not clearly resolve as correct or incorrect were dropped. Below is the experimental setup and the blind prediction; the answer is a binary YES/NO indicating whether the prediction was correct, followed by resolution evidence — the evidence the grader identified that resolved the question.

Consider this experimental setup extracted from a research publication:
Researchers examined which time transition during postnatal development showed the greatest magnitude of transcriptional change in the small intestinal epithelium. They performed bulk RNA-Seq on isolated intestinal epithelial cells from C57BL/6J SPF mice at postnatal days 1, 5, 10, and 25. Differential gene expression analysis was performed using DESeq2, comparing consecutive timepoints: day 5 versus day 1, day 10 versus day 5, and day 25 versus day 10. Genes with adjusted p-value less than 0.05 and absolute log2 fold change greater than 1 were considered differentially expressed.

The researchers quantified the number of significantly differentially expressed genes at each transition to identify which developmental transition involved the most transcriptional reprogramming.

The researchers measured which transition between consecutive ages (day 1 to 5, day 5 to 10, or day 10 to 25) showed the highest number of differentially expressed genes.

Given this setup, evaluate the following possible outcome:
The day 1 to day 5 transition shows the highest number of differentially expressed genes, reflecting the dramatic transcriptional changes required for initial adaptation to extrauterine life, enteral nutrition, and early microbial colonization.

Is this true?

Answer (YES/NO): NO